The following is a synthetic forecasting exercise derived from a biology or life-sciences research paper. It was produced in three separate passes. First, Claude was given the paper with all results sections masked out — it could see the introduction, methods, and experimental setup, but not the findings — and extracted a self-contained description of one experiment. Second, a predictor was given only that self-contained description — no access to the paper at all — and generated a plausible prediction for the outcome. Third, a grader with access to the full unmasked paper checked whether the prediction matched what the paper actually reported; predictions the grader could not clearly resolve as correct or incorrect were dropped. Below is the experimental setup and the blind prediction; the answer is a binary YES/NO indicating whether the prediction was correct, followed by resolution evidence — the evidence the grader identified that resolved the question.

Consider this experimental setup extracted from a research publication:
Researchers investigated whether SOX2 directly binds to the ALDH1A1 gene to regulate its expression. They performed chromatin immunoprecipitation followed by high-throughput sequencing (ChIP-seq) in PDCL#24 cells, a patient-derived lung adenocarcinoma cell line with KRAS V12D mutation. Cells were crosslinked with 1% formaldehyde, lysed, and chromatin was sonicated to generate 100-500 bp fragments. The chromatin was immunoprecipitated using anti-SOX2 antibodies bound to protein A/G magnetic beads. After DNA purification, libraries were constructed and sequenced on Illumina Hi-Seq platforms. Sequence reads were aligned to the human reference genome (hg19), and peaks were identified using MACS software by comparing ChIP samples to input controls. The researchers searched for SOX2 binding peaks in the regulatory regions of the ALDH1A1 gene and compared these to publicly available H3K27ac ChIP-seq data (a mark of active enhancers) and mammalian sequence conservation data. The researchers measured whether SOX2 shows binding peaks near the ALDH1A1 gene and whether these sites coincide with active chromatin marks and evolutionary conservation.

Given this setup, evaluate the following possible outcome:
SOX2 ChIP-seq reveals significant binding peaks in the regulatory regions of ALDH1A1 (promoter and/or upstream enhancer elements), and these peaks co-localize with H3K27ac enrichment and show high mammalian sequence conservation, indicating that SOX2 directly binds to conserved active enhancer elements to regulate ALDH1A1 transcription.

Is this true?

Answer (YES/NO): YES